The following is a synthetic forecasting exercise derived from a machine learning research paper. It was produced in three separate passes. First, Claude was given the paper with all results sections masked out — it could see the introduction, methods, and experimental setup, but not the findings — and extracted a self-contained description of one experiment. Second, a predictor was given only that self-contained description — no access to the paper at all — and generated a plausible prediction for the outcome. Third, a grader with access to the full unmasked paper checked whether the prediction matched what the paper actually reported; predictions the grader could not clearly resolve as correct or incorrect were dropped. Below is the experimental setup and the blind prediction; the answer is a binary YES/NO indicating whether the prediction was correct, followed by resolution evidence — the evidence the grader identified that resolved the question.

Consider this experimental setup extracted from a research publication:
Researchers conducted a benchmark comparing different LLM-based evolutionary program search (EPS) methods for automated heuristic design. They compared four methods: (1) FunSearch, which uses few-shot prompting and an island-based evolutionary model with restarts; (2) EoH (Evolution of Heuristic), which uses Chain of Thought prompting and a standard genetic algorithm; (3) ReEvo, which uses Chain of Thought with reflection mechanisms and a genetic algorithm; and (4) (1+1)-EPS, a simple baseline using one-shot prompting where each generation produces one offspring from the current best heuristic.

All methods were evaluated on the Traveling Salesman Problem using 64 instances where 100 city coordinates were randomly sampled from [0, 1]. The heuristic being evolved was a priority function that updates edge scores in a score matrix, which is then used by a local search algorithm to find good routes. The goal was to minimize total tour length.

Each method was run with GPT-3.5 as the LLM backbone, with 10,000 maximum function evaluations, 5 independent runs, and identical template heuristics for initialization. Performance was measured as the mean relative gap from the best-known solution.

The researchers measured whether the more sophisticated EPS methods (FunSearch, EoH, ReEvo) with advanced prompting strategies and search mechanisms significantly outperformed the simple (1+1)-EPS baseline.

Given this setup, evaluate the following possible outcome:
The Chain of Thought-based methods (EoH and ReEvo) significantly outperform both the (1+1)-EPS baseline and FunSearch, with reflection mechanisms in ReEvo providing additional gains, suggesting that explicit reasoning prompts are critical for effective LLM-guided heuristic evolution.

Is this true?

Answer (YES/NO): NO